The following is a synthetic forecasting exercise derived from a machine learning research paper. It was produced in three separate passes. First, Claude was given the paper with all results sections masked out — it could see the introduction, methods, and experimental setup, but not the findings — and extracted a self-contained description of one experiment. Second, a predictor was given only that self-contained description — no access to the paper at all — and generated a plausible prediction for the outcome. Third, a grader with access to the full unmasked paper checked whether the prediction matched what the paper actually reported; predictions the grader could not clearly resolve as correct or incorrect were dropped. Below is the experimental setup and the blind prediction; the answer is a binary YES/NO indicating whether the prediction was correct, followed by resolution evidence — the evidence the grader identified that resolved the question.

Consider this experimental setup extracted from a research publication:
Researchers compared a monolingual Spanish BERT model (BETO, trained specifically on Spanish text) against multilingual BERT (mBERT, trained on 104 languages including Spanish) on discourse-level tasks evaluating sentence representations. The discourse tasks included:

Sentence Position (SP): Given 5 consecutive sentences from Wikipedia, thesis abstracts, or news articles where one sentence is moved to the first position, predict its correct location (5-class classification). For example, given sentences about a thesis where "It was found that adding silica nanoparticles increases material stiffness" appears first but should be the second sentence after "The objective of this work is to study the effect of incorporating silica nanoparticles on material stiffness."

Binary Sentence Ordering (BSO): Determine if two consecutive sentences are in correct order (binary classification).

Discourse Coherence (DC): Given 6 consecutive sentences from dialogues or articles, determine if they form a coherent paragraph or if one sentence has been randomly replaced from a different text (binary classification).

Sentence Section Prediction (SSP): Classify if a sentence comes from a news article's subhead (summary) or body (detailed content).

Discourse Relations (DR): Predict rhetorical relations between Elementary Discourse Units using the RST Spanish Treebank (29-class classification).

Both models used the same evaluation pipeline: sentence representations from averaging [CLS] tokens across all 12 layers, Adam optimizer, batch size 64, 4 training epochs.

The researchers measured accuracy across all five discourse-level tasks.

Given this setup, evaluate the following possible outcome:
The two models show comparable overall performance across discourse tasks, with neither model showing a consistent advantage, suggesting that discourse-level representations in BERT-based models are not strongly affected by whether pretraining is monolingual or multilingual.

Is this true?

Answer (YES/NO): NO